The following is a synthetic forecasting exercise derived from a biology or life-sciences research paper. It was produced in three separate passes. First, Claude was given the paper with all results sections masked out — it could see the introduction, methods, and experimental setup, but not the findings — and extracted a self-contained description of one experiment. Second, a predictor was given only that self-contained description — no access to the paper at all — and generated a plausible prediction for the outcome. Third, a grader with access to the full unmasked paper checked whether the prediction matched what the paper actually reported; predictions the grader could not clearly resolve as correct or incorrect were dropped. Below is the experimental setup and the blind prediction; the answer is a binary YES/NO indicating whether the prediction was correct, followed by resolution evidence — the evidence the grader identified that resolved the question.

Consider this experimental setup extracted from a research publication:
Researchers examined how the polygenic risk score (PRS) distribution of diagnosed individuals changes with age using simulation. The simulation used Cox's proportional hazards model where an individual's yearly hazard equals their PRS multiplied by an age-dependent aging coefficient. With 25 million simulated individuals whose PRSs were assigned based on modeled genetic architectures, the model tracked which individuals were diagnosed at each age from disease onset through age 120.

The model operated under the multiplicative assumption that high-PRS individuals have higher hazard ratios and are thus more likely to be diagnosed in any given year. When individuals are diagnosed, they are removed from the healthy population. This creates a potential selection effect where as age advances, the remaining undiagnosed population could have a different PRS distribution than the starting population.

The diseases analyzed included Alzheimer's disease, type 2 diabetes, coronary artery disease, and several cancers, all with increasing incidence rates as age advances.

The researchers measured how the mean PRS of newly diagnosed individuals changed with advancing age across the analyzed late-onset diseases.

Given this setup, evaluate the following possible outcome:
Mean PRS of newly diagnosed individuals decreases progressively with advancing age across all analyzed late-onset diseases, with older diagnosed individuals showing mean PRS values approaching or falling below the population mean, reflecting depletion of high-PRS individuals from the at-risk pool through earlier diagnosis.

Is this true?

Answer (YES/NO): YES